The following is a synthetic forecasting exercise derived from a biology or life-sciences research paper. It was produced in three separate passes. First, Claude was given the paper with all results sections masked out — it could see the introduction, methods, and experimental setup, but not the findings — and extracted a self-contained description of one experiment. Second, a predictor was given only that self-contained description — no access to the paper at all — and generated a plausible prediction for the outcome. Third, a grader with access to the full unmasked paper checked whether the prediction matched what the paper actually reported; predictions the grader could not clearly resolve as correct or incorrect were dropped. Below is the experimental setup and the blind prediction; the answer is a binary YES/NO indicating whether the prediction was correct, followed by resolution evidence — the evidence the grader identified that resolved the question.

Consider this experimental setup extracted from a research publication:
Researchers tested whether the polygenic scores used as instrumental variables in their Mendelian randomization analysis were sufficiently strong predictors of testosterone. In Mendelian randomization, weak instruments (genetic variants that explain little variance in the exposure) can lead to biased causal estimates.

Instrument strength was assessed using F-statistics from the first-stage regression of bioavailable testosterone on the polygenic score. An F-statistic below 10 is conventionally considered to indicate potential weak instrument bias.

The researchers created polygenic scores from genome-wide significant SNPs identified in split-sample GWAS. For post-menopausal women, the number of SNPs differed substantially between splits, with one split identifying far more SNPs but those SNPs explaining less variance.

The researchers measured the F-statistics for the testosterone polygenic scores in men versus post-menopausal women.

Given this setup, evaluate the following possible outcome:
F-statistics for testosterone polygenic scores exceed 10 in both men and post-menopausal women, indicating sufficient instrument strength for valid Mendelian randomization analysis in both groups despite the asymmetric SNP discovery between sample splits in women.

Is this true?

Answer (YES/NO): NO